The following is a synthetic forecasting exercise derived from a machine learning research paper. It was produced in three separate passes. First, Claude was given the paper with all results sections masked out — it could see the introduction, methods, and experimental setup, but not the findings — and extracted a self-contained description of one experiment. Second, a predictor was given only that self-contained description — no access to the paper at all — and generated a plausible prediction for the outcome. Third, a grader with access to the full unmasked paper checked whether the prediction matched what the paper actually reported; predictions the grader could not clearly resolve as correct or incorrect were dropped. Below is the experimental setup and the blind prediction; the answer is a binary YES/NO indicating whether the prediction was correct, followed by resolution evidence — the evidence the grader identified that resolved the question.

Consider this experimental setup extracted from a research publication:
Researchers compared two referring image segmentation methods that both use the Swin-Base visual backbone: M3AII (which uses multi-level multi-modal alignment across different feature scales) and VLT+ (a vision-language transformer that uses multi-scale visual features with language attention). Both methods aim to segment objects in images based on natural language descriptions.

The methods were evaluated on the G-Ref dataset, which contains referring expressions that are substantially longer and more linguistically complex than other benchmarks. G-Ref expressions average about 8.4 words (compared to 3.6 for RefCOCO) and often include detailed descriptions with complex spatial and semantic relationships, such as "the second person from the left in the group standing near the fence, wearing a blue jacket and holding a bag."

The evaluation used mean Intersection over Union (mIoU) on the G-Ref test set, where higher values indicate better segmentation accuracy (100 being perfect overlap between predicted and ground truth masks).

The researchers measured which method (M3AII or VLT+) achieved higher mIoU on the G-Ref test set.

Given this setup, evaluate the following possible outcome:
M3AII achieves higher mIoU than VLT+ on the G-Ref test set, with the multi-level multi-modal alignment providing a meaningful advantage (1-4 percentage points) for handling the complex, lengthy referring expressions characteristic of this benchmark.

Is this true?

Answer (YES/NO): YES